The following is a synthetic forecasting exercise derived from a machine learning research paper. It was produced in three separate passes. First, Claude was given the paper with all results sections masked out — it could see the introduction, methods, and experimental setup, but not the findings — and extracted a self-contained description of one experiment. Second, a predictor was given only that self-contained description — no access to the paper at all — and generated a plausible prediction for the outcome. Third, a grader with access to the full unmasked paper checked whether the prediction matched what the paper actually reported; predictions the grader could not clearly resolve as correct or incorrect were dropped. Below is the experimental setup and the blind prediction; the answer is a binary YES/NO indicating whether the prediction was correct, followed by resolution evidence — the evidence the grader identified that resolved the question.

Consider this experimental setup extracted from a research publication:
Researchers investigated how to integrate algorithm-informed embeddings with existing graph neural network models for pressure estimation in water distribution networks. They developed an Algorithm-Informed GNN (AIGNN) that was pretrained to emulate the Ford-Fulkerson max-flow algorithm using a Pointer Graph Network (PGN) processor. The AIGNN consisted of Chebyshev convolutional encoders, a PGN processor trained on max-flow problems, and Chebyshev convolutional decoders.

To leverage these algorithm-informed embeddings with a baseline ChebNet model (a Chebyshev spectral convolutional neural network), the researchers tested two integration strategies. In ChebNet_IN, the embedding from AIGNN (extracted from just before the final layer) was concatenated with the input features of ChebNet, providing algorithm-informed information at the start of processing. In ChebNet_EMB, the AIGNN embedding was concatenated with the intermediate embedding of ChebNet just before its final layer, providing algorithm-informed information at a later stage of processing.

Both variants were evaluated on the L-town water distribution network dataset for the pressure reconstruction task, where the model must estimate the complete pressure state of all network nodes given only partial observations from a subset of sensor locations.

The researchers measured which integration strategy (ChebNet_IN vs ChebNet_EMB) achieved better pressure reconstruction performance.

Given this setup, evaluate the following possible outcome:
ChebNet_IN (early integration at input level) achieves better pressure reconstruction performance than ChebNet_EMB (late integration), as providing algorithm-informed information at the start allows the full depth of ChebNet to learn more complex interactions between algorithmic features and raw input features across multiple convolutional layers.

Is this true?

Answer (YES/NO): NO